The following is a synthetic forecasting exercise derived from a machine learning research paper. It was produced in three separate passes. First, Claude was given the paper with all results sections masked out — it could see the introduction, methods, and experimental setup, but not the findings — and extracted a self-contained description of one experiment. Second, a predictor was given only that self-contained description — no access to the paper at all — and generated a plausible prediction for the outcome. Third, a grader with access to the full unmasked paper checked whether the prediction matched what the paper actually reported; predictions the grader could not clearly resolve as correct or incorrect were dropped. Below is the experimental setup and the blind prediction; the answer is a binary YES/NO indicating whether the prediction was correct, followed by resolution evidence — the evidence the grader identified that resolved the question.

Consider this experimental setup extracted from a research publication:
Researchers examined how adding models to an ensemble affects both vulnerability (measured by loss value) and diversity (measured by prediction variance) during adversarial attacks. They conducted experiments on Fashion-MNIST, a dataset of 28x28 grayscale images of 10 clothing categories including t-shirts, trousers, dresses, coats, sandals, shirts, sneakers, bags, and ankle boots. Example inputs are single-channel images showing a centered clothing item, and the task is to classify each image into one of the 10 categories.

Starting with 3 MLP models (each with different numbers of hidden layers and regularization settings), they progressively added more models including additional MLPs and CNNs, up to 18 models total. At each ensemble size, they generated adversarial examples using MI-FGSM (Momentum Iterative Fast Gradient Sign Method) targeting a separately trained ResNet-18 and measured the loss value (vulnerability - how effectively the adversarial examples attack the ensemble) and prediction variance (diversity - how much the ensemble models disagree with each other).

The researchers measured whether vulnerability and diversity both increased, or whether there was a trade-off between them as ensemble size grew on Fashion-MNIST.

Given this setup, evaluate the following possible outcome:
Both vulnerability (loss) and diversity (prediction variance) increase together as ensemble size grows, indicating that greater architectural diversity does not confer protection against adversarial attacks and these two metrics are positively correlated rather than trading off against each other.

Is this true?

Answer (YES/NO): YES